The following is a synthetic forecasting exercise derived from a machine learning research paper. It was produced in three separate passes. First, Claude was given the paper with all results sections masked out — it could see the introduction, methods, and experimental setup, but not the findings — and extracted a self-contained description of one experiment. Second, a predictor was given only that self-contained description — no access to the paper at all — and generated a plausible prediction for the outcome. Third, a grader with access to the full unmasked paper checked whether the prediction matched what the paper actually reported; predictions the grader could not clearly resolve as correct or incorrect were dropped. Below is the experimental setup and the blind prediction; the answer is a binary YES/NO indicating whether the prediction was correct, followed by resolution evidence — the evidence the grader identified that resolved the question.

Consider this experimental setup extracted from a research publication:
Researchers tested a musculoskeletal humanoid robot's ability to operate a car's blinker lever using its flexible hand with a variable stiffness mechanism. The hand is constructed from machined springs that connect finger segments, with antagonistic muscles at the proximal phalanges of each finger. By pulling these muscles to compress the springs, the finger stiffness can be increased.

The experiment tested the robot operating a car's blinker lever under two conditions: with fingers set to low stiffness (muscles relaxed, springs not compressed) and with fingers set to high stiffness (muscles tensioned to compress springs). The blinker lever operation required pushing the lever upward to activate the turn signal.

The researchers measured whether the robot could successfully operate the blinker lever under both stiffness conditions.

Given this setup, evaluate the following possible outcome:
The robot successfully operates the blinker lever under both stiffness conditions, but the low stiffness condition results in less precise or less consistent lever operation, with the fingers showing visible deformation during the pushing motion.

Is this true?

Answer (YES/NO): NO